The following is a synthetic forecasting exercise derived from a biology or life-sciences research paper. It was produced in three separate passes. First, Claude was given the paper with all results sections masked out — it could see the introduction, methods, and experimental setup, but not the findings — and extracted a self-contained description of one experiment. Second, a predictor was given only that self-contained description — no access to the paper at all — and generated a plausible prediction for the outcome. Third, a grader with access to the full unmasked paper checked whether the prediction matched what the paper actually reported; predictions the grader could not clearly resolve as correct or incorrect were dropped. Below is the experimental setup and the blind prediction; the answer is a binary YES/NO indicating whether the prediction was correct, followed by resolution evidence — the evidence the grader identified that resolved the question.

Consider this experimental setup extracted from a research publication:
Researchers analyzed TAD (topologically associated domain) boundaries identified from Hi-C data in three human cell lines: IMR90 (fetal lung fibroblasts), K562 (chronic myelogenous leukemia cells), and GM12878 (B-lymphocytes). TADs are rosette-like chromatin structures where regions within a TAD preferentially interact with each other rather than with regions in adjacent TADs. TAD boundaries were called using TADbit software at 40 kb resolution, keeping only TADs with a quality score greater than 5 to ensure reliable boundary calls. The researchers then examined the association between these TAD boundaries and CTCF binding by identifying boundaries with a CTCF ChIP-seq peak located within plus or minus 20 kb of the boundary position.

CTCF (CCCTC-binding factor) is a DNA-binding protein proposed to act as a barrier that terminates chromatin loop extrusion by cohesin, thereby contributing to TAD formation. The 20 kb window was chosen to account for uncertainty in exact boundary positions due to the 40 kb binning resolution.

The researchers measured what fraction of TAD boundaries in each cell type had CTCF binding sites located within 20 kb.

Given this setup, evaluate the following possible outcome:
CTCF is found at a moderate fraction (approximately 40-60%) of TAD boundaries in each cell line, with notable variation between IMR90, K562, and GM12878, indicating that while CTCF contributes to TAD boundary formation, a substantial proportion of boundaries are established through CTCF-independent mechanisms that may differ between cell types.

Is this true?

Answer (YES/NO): NO